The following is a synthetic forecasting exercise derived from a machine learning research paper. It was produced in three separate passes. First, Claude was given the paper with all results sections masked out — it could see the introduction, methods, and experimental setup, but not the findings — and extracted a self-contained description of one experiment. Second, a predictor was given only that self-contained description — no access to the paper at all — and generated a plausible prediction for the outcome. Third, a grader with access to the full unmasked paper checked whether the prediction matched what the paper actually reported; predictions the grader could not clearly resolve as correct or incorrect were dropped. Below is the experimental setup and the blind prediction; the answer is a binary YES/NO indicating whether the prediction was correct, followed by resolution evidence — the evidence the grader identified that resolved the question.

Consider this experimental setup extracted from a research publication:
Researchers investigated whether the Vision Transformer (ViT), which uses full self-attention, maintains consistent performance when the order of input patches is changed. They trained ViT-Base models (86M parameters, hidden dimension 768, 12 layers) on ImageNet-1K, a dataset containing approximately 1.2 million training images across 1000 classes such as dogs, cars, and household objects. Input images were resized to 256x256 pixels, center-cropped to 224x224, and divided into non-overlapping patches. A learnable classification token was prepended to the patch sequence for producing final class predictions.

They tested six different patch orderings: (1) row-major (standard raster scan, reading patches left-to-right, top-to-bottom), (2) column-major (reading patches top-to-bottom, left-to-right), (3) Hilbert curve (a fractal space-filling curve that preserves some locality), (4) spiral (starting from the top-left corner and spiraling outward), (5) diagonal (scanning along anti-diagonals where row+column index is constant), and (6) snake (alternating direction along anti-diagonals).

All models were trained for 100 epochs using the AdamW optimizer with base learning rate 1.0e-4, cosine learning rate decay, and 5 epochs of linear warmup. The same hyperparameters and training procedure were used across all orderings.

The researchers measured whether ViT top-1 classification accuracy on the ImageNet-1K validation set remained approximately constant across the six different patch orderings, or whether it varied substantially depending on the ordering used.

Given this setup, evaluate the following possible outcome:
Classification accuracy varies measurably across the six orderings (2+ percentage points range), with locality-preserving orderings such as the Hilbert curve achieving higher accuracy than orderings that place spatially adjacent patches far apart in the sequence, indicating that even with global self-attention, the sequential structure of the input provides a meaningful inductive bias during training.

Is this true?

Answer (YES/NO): NO